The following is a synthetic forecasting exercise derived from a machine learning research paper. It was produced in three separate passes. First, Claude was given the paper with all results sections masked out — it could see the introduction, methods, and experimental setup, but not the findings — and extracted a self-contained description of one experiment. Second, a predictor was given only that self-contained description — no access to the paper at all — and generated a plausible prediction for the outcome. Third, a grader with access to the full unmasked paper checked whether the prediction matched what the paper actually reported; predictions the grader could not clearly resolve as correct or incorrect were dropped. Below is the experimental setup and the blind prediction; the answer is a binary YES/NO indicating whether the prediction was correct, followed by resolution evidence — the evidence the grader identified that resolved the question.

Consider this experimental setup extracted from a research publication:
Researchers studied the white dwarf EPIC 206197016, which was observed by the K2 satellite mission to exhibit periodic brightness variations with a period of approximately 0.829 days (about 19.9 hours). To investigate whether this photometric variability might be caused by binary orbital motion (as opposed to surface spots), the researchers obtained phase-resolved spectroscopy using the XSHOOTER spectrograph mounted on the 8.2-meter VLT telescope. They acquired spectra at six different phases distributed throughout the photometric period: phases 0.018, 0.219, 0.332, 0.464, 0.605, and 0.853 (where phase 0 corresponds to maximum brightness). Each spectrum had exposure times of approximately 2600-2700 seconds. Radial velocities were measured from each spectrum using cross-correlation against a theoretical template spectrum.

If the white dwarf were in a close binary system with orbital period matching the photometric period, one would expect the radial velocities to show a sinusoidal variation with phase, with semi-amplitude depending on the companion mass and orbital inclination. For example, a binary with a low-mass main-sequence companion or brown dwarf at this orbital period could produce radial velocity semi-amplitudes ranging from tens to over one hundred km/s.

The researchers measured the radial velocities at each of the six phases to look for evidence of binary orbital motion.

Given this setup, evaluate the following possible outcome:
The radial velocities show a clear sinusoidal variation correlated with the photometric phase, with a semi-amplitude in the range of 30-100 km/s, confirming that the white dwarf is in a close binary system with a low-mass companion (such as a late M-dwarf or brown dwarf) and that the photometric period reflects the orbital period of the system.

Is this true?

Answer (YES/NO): NO